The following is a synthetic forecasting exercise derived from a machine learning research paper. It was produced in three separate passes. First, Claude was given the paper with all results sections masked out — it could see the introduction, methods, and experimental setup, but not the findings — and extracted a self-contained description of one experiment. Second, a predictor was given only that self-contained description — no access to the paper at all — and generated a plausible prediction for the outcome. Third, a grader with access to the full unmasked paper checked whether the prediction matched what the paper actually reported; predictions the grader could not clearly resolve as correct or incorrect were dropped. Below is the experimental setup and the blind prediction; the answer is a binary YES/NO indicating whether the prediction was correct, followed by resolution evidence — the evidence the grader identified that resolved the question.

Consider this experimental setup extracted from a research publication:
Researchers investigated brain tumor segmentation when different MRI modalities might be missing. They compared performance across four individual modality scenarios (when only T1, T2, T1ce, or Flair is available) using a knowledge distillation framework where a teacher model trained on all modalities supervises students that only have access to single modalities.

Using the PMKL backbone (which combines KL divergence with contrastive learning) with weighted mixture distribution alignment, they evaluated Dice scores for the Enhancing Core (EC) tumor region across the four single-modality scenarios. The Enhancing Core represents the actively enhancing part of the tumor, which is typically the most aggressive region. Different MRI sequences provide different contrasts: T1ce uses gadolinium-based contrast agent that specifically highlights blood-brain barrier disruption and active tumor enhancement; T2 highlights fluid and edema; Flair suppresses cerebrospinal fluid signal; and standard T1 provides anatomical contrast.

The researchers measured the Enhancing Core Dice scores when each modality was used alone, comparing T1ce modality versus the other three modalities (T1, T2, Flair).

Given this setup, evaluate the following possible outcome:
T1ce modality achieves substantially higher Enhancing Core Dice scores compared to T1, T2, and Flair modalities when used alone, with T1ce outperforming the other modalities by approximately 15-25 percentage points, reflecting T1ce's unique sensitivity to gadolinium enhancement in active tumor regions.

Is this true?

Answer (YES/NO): NO